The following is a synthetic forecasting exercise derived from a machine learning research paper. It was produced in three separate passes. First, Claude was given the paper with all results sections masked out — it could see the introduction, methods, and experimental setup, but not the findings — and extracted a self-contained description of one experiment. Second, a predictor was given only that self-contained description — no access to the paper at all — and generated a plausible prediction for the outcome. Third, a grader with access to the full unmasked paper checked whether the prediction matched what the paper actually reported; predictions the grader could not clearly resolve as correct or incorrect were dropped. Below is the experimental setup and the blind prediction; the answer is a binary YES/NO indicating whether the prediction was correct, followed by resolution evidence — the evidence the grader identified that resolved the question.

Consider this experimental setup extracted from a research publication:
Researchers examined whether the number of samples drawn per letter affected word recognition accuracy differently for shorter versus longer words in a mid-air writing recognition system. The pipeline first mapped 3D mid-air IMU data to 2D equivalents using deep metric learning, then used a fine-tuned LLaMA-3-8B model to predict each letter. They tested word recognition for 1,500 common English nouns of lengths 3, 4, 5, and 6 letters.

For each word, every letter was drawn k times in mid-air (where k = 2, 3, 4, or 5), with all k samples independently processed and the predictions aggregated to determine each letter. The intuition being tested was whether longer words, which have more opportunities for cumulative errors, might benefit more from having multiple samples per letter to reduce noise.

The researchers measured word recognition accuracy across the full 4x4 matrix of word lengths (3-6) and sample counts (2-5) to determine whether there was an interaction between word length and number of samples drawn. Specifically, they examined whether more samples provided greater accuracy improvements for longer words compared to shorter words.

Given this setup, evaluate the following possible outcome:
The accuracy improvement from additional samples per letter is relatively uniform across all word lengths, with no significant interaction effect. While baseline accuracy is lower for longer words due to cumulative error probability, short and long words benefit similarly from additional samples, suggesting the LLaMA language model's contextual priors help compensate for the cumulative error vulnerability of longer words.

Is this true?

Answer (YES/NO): NO